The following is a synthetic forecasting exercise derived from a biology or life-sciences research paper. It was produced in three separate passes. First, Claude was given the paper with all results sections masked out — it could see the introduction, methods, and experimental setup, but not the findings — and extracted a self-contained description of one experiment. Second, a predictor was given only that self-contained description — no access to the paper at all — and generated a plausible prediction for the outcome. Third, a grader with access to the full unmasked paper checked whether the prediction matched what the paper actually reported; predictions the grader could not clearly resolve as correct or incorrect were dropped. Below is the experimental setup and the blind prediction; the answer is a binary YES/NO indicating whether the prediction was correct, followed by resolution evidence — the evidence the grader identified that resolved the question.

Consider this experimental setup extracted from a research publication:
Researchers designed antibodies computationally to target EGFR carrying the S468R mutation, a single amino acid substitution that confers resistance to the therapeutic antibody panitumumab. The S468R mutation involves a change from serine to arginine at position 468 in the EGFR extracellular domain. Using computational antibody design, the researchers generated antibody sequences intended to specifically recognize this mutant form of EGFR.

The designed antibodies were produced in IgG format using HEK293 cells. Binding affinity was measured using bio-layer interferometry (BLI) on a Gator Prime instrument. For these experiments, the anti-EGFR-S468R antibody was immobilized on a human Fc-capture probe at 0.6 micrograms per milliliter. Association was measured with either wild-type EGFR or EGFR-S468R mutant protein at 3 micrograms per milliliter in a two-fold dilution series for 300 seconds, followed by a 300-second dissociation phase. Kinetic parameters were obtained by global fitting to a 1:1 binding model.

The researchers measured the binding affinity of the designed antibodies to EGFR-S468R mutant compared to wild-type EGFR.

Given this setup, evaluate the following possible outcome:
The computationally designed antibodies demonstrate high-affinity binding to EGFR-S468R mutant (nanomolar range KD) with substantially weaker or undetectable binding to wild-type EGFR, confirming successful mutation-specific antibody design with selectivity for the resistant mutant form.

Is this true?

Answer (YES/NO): YES